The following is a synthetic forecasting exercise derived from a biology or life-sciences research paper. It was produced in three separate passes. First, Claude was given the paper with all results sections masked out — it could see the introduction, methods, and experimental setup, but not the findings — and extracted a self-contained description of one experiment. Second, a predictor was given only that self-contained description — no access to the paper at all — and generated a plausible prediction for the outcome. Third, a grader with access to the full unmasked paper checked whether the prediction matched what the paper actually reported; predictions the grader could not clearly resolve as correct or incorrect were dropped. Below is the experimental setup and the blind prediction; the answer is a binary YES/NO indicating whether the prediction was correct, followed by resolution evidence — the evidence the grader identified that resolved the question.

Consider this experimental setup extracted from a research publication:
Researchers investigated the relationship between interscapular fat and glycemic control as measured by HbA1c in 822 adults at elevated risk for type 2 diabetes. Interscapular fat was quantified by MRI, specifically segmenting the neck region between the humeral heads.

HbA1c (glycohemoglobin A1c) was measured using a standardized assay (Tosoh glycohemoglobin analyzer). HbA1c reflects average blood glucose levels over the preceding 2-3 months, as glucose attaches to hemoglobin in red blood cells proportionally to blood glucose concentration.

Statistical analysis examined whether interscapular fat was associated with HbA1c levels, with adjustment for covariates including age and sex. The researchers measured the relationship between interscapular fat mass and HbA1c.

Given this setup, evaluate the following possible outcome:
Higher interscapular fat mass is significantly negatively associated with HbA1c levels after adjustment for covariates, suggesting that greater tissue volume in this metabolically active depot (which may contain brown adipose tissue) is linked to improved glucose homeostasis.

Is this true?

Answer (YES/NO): NO